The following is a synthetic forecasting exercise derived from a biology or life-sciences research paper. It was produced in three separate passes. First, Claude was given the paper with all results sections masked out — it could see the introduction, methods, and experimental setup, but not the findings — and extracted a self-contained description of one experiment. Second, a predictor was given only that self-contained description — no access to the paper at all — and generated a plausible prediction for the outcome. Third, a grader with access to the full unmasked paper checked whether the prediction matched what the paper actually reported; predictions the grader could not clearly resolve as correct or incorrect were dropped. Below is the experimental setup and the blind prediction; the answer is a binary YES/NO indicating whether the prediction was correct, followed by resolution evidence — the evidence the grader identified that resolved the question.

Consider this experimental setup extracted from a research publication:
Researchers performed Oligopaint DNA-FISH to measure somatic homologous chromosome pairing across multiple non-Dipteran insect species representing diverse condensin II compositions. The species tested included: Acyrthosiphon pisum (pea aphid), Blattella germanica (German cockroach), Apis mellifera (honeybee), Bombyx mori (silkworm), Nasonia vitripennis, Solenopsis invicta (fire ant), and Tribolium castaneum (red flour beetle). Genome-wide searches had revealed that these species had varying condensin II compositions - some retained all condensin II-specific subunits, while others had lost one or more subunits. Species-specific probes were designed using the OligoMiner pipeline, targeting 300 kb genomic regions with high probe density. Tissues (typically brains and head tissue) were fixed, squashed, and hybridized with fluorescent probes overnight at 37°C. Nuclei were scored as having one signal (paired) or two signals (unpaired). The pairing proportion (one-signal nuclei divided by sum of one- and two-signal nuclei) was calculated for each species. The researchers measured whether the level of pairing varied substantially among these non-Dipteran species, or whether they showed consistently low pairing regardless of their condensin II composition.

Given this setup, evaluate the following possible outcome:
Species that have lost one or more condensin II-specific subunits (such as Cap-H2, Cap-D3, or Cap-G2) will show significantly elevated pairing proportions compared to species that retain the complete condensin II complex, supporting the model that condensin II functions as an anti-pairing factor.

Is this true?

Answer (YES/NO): NO